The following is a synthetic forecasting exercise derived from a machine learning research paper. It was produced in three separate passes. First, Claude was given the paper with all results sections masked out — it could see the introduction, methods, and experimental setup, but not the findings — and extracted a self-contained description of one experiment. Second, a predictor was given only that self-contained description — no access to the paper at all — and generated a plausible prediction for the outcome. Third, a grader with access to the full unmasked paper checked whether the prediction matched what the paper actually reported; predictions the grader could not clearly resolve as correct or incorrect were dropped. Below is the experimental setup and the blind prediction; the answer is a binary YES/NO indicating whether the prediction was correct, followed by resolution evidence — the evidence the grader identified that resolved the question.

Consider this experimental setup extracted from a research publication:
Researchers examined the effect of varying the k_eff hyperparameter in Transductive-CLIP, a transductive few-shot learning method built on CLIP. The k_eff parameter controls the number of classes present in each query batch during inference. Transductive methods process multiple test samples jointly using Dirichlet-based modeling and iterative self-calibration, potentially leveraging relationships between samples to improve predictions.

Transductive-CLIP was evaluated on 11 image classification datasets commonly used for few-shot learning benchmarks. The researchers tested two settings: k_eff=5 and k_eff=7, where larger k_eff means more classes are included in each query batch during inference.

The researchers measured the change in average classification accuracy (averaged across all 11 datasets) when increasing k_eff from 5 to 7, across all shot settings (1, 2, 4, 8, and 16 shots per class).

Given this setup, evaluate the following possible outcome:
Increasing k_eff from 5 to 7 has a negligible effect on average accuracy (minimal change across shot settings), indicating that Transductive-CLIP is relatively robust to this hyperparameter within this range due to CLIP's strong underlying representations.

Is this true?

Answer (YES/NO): NO